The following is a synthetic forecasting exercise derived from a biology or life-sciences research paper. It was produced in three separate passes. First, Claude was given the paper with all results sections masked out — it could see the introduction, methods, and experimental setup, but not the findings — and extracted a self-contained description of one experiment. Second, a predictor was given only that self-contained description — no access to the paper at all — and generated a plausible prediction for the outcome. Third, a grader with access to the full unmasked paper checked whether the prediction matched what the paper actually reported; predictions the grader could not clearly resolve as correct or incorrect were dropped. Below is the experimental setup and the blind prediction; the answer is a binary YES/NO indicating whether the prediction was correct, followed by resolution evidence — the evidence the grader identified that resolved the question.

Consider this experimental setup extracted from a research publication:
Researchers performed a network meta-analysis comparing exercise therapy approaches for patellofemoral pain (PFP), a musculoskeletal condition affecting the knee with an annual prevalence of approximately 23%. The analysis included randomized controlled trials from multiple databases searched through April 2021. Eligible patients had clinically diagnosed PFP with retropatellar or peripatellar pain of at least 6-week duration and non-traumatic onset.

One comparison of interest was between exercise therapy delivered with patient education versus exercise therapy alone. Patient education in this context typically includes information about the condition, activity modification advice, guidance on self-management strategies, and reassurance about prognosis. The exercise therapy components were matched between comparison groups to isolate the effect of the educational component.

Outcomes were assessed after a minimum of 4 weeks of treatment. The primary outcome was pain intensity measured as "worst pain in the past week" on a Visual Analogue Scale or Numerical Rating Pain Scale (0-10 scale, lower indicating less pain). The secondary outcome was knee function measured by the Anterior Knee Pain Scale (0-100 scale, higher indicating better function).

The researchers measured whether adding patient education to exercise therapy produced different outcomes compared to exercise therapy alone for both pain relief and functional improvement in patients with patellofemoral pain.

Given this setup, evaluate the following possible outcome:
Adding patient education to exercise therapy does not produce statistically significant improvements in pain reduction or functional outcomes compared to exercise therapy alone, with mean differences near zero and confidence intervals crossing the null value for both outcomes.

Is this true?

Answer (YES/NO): YES